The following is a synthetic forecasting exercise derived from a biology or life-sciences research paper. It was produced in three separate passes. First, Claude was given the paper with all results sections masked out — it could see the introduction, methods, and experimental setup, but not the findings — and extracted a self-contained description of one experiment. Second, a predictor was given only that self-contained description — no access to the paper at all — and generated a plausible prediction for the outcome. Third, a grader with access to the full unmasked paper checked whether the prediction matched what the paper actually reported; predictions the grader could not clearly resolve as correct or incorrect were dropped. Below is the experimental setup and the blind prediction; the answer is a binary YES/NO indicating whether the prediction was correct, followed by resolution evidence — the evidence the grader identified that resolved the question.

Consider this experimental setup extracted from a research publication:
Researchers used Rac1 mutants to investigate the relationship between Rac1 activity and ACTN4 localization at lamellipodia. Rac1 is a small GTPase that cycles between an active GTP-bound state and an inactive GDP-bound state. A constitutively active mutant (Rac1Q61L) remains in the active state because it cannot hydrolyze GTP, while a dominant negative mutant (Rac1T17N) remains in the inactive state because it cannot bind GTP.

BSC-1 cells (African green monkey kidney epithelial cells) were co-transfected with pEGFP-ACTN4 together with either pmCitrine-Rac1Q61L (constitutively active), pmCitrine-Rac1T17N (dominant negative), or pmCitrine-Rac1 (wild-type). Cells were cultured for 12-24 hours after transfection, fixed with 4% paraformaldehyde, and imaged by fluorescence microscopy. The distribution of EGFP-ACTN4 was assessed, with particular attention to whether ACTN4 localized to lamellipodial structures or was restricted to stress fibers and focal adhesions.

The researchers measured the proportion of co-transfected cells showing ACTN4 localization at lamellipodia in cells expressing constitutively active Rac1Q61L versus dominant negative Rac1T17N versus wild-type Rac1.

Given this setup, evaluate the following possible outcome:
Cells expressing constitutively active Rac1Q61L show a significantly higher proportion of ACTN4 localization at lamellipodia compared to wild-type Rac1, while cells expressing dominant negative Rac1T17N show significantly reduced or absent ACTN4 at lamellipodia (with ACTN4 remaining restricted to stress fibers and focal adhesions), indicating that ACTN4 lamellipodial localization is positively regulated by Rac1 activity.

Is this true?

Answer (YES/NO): NO